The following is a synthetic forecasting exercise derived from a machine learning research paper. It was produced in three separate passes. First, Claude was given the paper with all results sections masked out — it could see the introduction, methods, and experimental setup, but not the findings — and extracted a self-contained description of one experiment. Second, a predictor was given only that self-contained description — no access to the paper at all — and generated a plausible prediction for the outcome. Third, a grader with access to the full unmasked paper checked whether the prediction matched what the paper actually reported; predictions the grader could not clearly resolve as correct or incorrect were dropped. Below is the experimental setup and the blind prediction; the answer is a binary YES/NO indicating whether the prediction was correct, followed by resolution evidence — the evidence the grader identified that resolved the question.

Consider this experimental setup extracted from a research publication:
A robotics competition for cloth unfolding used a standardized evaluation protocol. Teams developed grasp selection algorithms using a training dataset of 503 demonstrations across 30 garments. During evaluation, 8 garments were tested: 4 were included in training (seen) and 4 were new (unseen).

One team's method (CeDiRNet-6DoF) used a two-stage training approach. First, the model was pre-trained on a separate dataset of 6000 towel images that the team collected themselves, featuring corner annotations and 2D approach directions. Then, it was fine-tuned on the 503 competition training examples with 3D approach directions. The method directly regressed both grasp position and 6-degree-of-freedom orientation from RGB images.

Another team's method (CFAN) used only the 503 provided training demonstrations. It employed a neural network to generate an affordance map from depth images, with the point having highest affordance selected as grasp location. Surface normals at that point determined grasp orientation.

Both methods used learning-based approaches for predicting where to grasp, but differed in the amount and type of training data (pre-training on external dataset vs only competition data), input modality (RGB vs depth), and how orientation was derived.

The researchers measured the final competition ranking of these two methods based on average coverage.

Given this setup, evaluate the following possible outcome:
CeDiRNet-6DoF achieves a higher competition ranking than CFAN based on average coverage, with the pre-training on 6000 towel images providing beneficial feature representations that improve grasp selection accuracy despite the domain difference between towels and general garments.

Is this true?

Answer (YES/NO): YES